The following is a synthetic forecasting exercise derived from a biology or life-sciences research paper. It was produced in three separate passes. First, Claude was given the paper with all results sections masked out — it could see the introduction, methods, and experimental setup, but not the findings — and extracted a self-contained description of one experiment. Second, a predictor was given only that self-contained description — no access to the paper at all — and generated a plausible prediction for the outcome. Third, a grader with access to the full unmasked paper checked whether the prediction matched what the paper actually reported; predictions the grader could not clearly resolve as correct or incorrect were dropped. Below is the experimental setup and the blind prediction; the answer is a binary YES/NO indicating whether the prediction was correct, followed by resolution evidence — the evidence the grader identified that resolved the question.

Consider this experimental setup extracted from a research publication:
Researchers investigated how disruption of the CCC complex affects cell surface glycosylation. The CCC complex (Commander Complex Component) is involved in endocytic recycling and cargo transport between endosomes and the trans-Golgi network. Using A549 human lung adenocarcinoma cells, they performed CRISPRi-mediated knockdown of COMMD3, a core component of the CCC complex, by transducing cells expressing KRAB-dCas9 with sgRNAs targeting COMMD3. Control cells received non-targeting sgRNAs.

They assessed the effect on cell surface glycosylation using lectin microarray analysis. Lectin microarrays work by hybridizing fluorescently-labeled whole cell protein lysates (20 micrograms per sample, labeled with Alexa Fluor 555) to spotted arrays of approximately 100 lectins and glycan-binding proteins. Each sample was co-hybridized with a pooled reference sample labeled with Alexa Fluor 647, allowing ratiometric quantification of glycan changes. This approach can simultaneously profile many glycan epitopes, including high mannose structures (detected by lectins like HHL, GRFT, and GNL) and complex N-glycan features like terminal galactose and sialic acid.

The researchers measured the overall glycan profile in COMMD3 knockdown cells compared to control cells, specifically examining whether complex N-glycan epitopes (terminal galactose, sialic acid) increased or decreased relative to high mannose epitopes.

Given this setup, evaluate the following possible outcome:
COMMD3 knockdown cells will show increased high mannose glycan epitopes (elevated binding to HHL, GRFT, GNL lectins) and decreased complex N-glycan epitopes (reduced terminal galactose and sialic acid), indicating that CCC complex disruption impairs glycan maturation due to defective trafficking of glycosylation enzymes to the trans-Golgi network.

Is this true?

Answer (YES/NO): NO